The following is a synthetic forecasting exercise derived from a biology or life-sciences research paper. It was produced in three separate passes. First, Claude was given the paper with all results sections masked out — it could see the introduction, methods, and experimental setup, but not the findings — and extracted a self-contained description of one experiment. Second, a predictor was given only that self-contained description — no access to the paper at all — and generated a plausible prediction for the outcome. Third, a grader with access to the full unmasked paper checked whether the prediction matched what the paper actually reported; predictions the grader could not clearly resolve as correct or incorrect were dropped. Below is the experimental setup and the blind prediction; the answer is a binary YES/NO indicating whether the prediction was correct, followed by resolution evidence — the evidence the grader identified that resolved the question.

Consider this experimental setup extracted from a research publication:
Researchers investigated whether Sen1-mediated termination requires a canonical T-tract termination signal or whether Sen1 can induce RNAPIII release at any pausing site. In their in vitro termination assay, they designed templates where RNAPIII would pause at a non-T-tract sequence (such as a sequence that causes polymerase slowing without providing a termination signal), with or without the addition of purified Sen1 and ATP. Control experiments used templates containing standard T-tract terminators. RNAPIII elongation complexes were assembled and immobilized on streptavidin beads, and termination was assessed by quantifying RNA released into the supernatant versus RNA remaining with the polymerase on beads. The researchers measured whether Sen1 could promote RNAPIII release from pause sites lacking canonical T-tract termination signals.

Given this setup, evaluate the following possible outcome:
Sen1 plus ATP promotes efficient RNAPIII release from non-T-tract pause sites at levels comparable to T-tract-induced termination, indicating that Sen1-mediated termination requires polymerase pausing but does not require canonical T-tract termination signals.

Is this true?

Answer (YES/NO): YES